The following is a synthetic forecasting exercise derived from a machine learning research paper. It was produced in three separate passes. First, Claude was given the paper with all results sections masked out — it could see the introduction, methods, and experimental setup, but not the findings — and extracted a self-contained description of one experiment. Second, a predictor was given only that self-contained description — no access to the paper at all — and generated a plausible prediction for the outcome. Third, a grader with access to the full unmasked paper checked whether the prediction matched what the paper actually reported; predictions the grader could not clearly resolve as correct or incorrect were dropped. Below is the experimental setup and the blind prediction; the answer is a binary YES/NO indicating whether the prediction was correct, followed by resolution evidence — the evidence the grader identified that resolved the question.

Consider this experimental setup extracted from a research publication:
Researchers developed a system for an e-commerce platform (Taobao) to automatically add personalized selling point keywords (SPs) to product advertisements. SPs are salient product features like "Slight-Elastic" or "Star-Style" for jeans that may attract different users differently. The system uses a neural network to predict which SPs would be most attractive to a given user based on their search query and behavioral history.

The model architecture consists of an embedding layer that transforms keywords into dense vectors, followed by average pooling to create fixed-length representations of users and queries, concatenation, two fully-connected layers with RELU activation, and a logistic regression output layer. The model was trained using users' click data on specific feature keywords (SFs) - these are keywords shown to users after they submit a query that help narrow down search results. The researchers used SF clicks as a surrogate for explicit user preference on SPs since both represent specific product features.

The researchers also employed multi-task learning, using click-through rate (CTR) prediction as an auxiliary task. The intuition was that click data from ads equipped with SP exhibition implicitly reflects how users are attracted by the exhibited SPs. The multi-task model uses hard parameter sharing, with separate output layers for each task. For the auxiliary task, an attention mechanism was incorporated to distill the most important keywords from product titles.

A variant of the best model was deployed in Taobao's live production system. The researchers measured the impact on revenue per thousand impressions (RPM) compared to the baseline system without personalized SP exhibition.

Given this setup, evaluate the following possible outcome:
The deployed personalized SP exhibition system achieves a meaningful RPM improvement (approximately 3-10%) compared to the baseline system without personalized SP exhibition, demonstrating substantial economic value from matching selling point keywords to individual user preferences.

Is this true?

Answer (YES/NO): NO